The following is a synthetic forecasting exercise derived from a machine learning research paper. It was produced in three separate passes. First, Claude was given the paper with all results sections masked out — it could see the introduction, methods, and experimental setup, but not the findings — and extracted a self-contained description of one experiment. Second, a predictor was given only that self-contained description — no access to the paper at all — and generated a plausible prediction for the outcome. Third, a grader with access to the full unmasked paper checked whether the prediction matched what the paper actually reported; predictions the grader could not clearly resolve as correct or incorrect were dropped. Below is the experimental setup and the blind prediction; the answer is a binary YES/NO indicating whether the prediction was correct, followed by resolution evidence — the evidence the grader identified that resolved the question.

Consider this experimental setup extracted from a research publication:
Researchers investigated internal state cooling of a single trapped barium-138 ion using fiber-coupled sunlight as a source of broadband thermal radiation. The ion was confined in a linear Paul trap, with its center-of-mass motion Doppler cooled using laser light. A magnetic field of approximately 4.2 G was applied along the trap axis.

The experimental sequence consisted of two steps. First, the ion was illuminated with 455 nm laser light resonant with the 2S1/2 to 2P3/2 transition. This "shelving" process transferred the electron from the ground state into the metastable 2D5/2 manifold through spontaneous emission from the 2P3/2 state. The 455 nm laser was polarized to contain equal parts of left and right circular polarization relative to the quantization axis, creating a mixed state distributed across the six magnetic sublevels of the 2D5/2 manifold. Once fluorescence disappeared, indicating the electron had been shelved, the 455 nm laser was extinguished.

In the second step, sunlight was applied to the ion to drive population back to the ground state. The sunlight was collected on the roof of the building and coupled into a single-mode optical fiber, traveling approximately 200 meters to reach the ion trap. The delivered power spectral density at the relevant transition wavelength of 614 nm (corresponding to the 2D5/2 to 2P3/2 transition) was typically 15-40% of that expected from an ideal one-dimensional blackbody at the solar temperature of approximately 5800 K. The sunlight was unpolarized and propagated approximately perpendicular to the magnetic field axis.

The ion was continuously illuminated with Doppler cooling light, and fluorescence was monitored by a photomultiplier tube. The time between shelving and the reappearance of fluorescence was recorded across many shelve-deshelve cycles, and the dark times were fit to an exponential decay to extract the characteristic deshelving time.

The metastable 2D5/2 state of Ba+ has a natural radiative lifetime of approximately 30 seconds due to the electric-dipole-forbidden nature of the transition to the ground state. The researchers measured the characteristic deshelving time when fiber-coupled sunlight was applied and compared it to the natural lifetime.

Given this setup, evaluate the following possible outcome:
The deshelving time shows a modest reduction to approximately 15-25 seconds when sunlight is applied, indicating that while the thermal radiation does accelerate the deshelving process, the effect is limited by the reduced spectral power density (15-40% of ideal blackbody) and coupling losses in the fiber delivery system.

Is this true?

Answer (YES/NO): NO